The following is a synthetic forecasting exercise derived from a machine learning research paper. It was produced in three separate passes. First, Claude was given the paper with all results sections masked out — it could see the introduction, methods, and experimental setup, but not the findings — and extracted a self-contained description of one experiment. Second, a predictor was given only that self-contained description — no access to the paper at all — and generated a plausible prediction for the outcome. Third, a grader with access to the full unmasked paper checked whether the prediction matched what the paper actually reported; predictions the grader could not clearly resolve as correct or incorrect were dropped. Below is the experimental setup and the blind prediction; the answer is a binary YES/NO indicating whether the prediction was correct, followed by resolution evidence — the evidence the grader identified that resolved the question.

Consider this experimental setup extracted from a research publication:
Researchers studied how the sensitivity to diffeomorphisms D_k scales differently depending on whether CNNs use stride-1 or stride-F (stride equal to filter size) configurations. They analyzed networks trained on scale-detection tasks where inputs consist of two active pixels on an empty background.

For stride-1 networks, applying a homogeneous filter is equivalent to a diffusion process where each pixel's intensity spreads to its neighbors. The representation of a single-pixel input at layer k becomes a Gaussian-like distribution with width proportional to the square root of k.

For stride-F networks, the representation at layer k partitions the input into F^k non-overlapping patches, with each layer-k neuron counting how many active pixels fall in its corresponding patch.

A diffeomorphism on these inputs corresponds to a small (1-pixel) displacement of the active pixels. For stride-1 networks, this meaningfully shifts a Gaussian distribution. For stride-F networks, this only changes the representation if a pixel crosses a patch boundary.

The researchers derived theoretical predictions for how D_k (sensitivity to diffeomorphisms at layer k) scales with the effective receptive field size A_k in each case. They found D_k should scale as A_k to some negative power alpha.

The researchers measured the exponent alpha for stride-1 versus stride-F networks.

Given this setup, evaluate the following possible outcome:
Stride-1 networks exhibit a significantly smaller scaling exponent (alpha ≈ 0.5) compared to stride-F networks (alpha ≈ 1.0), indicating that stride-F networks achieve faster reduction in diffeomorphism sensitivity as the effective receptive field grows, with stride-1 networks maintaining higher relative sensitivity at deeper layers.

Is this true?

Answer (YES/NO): NO